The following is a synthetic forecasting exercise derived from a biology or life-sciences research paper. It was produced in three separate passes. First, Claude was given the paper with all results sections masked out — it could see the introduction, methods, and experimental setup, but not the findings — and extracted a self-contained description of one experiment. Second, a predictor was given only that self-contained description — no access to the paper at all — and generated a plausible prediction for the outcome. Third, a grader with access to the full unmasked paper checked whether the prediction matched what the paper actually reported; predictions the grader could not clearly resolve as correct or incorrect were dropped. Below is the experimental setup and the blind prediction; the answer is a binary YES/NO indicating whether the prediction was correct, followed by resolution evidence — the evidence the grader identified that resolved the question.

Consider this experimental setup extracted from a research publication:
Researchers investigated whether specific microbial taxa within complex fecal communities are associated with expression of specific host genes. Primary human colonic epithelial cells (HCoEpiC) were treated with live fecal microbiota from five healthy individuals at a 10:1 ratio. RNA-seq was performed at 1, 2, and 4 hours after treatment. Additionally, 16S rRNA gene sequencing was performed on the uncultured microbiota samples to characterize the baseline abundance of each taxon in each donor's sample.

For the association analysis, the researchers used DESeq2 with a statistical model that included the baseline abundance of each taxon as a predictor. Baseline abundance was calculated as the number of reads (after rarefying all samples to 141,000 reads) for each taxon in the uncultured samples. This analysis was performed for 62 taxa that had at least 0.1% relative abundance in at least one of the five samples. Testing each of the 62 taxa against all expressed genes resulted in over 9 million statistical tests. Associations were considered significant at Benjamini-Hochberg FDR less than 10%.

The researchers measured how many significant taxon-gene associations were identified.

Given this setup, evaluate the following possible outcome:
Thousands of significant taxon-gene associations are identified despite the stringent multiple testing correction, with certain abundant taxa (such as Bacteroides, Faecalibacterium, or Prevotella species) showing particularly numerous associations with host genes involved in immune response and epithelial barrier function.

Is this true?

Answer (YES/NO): NO